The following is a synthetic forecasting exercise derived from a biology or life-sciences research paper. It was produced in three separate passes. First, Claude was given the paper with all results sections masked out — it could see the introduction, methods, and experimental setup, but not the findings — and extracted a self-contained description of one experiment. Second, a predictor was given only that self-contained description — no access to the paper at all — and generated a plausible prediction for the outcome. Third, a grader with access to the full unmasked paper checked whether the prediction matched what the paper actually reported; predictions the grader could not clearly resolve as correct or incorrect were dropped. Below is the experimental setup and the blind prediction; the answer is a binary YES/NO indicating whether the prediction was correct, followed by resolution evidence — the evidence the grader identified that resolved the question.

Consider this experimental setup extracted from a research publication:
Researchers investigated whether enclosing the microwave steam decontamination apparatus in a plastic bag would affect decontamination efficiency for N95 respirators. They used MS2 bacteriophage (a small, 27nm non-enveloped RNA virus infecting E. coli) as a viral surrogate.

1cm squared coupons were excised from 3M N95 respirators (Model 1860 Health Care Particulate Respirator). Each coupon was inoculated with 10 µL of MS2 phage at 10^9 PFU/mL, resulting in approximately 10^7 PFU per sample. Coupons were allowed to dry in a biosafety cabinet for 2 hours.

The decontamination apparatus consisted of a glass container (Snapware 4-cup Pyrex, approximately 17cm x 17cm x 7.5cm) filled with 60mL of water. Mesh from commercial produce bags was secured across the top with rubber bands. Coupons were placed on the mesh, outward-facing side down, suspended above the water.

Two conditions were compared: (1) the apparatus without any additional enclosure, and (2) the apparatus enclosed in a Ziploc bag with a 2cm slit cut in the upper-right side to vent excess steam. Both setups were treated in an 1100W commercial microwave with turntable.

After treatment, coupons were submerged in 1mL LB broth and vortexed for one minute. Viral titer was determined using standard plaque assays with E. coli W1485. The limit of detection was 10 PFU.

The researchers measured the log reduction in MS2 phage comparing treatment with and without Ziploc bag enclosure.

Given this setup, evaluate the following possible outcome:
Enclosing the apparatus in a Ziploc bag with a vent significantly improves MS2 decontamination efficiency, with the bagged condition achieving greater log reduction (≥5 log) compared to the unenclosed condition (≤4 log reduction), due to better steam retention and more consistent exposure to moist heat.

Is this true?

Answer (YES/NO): NO